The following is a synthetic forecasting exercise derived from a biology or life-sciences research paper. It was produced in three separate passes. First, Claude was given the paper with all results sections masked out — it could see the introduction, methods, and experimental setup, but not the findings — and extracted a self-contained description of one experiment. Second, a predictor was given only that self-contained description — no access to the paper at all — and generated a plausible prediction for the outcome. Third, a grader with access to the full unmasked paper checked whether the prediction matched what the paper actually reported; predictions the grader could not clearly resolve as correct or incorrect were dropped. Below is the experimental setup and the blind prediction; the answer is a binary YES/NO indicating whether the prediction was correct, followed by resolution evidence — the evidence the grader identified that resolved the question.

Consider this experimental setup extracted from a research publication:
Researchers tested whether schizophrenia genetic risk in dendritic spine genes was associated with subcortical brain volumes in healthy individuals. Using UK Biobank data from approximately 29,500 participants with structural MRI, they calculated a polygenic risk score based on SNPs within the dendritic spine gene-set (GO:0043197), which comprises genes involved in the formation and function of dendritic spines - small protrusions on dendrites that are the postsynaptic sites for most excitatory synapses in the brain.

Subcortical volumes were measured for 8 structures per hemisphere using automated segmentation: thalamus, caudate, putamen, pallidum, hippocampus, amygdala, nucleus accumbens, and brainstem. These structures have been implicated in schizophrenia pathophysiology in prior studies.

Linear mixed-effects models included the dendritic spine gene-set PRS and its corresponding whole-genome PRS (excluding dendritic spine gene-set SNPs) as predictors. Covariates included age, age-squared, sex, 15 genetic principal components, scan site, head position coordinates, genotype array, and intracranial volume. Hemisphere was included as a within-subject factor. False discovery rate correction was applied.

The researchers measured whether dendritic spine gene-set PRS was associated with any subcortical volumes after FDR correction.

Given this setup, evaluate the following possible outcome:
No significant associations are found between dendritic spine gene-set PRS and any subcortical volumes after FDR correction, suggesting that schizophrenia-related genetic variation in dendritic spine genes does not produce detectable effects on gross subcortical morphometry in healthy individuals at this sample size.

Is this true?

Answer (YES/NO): YES